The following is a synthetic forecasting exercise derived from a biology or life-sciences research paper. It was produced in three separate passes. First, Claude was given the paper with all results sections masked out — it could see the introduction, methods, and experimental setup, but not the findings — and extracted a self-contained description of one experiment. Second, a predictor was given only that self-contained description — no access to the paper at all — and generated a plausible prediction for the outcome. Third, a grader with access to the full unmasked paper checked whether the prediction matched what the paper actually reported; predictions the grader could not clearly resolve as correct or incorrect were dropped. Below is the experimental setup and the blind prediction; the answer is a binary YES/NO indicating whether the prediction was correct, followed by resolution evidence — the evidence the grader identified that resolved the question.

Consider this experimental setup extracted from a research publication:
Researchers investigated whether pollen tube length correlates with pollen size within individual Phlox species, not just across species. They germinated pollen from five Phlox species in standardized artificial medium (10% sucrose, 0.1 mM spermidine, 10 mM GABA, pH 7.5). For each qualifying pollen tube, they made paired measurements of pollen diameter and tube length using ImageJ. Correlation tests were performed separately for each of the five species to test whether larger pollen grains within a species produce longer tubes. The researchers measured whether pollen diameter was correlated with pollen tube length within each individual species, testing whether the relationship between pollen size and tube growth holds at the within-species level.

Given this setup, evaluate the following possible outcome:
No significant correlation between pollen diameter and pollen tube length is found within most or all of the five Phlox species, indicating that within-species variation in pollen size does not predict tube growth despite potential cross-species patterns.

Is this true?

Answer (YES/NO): NO